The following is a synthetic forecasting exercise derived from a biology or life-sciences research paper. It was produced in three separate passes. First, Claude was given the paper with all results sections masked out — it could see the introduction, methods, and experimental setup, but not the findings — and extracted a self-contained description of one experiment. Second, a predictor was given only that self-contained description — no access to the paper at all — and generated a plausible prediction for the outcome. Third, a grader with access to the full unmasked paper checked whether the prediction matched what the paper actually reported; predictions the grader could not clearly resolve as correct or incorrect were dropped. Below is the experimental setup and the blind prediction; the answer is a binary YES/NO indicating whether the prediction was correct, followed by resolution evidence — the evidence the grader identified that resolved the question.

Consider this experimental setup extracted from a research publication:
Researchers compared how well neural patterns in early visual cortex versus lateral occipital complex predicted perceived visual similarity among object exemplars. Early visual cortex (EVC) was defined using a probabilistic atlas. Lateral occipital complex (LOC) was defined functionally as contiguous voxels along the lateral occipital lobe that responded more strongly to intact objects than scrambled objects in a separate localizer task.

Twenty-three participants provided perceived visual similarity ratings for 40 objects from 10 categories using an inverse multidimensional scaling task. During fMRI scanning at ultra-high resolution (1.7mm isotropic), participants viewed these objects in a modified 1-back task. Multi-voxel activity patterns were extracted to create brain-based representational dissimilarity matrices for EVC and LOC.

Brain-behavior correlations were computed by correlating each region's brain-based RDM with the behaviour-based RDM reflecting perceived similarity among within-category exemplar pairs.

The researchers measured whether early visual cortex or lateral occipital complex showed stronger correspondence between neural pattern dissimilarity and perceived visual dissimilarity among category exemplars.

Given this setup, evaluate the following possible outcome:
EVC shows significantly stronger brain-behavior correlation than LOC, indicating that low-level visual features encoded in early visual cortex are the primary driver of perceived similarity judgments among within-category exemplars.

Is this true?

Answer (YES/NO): NO